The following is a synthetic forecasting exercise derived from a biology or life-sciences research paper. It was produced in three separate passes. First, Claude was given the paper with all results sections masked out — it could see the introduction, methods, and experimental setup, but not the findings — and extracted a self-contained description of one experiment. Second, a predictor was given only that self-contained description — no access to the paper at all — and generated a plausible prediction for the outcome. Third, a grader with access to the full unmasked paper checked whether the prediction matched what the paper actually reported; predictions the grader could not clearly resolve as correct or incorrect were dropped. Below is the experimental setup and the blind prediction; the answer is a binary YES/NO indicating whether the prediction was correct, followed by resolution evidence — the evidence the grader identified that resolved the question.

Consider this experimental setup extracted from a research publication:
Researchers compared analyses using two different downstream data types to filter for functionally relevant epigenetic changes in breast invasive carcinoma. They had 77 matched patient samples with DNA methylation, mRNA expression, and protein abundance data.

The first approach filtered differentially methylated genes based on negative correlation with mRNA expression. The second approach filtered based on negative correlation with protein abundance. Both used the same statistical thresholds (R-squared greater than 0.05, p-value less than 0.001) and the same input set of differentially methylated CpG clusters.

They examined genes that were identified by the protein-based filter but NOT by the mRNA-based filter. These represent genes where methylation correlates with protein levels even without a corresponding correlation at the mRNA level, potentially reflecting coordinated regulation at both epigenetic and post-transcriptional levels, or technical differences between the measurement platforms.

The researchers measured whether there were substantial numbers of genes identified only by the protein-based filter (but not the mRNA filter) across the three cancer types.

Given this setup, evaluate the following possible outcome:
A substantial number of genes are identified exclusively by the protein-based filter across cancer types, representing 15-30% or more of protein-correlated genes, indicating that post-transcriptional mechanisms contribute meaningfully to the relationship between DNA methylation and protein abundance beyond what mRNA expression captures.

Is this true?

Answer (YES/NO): NO